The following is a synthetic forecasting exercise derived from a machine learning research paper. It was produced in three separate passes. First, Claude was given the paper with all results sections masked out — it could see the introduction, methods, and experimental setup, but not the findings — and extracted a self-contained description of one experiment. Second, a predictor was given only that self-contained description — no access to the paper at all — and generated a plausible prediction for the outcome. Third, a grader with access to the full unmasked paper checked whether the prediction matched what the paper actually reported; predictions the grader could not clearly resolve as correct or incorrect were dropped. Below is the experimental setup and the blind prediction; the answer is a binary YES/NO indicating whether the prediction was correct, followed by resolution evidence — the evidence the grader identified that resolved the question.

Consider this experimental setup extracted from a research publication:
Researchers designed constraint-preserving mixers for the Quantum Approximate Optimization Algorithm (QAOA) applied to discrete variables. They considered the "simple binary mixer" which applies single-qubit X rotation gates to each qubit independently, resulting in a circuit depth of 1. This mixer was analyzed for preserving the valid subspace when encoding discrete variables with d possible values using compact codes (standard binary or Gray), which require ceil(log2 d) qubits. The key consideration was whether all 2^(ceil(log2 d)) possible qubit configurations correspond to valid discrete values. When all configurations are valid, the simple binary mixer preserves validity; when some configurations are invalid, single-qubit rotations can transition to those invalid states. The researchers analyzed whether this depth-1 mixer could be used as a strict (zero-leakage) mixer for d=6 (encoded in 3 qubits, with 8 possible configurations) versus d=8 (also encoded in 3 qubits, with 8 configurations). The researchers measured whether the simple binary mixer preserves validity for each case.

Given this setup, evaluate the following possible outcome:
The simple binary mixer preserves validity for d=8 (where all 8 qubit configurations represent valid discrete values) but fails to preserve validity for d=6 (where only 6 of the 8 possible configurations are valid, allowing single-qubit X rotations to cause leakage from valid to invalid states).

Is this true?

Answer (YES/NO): YES